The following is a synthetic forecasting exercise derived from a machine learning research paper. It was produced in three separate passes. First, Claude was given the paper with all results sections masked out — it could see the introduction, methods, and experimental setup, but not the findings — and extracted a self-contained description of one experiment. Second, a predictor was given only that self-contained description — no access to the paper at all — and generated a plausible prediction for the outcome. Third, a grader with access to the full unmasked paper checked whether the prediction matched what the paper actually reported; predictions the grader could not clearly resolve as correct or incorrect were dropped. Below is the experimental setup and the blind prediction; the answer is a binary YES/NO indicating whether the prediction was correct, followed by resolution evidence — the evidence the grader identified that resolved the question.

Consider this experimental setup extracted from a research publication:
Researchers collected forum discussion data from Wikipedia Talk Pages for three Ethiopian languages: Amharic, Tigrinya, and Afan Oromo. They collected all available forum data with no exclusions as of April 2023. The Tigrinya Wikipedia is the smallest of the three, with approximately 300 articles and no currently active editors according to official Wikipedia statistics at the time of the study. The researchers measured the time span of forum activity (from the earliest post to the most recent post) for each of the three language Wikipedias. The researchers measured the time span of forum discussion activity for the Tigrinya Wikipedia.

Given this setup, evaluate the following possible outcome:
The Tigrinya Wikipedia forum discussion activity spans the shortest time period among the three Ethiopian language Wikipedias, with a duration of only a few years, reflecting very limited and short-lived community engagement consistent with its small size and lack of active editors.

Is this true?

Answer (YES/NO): NO